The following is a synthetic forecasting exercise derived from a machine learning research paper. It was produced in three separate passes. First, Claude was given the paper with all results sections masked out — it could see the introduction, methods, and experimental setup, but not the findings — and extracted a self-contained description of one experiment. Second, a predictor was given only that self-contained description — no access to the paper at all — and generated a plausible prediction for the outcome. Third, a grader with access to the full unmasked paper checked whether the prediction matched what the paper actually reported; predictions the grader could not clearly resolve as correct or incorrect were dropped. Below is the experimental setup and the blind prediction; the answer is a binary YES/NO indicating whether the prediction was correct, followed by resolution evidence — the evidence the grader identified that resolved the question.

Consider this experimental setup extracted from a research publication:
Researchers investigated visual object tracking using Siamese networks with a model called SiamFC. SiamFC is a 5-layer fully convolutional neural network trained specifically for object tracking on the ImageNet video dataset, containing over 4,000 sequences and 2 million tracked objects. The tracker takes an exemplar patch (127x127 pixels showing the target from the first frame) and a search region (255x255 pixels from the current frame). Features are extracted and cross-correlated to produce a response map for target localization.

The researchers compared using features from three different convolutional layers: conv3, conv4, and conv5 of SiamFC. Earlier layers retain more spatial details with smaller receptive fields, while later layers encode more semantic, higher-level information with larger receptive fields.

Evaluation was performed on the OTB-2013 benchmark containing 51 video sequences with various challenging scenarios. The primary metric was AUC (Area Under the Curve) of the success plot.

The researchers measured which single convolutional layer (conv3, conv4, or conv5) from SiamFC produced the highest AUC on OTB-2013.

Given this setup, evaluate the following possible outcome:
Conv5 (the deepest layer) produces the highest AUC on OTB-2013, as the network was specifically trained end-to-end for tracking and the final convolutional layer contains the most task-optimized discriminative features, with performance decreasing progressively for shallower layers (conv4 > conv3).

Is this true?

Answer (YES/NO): YES